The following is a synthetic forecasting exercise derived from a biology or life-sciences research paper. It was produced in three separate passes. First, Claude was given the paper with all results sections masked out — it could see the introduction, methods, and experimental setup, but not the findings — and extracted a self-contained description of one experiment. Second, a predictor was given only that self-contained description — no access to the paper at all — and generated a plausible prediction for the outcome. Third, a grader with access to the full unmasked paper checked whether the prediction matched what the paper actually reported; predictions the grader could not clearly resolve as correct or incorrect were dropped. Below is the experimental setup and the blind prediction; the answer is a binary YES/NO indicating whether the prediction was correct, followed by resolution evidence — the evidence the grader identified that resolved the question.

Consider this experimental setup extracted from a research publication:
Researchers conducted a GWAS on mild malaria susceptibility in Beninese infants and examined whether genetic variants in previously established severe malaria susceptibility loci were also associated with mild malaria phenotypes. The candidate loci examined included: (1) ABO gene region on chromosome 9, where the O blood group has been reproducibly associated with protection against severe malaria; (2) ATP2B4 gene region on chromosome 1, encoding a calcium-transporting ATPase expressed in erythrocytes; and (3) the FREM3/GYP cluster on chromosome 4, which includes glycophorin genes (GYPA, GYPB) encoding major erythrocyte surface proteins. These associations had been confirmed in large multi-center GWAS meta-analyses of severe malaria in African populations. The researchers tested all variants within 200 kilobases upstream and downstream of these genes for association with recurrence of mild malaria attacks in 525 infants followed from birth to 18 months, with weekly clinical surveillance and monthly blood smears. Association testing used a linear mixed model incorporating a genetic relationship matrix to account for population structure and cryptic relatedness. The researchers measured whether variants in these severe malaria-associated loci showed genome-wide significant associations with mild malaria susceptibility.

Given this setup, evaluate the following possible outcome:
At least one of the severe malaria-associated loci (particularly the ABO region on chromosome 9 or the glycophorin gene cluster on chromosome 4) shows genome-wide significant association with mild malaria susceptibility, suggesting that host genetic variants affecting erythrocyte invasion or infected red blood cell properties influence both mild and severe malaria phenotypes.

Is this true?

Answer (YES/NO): NO